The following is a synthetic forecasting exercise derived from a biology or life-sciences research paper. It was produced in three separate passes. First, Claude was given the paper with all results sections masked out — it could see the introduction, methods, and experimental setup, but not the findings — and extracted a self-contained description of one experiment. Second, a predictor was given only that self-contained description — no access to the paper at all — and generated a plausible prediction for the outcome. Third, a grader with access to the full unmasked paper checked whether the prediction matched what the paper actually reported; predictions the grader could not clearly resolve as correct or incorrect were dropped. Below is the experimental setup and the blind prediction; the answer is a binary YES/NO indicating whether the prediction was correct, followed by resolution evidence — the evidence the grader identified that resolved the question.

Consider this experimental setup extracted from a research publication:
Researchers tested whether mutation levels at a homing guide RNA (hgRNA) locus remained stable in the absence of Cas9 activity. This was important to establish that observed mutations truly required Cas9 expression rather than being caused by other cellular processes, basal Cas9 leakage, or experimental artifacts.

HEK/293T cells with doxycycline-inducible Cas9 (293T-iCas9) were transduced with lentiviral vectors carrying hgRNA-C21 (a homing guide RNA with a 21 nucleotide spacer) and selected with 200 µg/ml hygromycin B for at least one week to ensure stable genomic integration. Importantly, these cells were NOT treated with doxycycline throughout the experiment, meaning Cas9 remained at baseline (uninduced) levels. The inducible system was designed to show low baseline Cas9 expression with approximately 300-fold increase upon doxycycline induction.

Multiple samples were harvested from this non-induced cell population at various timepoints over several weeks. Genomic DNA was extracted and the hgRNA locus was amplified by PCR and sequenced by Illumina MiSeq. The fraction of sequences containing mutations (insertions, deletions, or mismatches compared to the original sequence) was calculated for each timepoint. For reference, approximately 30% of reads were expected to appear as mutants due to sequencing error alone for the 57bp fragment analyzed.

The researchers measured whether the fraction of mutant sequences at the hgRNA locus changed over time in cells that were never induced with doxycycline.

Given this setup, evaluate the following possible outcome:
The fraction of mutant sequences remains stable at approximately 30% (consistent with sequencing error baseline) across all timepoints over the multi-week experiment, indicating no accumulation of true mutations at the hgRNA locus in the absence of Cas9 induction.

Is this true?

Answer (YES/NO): YES